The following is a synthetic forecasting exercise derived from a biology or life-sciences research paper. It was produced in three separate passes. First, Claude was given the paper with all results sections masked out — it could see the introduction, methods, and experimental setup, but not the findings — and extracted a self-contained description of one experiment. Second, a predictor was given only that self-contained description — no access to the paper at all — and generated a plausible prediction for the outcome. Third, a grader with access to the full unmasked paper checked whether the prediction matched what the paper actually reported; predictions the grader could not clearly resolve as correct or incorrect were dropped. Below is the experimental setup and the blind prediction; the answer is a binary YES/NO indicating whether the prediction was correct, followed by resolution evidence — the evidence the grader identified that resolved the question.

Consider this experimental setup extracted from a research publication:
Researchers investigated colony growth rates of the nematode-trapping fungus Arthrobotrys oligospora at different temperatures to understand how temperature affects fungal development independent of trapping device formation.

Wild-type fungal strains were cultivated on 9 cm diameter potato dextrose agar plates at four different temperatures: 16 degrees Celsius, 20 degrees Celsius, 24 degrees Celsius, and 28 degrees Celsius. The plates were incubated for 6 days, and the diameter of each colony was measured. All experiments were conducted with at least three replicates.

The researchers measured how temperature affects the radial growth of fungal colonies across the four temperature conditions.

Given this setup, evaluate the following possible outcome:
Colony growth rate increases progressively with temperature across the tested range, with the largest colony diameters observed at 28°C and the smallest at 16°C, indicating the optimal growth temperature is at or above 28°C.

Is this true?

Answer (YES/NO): NO